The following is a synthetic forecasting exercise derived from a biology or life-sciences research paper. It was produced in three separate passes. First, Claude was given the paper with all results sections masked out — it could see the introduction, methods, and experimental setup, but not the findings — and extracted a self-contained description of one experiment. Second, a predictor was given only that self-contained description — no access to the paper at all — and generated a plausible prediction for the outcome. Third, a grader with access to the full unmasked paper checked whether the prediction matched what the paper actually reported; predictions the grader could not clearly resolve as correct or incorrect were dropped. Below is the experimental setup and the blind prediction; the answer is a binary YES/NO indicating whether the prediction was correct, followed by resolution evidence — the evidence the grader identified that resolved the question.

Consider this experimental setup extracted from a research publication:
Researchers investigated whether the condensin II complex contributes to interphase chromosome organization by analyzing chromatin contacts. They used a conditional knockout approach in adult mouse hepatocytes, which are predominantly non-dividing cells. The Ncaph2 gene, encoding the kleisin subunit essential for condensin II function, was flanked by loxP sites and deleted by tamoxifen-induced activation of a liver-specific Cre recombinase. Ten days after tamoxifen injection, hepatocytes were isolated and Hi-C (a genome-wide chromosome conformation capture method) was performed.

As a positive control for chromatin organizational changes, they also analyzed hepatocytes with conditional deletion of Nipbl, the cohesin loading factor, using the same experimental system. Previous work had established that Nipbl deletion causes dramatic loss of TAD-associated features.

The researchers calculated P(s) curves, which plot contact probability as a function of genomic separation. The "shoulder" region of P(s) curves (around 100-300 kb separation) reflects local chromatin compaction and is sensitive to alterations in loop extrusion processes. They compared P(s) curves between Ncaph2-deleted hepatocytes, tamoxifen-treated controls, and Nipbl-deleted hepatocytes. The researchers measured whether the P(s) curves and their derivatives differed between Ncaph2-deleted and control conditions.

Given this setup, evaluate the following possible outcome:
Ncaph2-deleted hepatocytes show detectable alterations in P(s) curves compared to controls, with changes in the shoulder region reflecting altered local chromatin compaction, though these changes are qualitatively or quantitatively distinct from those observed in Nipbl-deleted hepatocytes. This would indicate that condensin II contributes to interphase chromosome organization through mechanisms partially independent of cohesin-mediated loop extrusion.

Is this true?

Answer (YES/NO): NO